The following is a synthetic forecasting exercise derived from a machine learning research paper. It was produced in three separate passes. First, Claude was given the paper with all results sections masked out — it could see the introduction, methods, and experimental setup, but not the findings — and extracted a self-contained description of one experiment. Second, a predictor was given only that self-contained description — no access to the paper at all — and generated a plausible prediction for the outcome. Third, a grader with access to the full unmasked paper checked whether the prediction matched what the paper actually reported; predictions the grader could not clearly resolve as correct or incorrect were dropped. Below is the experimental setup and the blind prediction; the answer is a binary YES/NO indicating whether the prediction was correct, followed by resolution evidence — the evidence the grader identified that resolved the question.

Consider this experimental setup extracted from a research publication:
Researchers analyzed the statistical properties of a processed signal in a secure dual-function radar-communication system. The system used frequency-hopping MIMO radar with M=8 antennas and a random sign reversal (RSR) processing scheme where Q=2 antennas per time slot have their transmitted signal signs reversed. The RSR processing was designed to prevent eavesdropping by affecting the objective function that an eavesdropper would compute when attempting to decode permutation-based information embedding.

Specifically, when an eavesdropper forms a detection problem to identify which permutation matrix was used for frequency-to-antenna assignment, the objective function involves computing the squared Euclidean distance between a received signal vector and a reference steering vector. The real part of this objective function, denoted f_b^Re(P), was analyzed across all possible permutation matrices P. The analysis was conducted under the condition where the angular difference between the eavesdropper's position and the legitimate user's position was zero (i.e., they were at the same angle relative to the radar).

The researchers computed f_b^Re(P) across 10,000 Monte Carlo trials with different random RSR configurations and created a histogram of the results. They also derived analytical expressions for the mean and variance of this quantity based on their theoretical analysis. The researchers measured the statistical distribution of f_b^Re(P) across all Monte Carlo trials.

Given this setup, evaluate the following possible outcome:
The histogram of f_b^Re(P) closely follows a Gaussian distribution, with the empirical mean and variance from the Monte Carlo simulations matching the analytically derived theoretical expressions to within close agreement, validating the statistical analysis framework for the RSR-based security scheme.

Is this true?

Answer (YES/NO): YES